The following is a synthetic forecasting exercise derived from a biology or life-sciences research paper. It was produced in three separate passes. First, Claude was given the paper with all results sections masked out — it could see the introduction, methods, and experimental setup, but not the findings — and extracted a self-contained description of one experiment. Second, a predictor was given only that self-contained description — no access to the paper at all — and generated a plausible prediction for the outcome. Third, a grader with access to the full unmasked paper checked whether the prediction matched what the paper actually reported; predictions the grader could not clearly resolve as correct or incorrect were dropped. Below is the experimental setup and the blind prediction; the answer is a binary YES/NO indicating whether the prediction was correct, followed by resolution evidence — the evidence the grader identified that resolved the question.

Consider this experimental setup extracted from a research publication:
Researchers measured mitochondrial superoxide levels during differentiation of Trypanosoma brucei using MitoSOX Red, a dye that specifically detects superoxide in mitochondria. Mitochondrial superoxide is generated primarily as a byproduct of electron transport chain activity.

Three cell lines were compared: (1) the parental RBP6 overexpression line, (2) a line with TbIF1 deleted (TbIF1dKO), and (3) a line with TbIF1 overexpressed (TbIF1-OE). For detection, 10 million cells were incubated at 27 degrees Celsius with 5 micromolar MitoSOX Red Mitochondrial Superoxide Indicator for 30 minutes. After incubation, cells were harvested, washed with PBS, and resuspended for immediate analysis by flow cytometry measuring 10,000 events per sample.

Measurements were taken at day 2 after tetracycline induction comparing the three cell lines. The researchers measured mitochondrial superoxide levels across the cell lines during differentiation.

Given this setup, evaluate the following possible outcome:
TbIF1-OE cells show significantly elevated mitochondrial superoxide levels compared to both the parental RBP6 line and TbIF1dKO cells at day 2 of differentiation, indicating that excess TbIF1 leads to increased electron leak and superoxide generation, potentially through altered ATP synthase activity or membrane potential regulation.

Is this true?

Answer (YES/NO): NO